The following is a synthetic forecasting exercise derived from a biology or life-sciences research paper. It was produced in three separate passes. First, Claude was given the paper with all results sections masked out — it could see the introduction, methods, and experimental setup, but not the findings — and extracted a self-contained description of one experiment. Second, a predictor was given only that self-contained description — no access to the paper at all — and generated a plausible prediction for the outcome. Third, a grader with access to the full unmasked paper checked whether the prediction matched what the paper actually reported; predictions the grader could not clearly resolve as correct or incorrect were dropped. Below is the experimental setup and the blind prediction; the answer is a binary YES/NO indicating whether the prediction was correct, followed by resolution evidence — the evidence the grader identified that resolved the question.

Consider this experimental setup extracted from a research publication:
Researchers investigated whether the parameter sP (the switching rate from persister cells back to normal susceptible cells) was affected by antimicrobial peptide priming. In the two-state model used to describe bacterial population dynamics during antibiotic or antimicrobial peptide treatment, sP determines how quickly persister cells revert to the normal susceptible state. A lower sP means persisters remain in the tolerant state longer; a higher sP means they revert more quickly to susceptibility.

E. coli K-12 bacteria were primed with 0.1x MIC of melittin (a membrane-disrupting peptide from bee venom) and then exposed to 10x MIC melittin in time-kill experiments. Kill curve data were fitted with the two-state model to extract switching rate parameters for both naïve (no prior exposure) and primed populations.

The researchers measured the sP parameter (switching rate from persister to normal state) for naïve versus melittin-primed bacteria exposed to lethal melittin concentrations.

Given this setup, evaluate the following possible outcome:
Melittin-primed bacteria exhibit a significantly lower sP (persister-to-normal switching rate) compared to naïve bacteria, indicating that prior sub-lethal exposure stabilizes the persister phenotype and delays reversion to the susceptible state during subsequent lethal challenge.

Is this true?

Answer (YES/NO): YES